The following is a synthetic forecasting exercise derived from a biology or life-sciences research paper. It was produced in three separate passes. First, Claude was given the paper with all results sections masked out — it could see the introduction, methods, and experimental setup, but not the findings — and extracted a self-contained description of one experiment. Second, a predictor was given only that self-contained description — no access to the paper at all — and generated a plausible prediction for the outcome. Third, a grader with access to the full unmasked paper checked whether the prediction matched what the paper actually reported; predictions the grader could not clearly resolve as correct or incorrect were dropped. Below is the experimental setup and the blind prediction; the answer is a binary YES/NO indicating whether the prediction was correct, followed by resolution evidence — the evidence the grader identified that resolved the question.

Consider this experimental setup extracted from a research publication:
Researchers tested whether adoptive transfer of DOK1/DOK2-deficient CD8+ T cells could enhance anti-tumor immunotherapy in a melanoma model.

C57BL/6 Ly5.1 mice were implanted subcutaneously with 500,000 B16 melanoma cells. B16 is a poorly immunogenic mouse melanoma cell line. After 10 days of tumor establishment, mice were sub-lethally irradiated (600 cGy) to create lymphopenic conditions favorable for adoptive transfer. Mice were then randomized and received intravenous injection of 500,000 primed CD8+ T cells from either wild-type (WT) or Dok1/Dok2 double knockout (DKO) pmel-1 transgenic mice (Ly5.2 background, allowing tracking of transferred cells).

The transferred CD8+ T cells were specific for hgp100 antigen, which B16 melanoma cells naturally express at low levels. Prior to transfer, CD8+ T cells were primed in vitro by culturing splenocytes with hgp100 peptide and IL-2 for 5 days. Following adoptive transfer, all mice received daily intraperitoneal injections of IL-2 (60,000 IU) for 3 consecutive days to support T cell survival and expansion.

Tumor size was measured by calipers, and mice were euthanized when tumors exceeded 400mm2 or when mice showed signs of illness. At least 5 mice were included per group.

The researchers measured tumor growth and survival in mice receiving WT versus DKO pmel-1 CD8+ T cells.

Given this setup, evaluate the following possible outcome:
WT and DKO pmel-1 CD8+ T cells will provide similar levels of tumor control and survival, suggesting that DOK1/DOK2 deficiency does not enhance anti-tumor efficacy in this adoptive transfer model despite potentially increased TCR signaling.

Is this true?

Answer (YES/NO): YES